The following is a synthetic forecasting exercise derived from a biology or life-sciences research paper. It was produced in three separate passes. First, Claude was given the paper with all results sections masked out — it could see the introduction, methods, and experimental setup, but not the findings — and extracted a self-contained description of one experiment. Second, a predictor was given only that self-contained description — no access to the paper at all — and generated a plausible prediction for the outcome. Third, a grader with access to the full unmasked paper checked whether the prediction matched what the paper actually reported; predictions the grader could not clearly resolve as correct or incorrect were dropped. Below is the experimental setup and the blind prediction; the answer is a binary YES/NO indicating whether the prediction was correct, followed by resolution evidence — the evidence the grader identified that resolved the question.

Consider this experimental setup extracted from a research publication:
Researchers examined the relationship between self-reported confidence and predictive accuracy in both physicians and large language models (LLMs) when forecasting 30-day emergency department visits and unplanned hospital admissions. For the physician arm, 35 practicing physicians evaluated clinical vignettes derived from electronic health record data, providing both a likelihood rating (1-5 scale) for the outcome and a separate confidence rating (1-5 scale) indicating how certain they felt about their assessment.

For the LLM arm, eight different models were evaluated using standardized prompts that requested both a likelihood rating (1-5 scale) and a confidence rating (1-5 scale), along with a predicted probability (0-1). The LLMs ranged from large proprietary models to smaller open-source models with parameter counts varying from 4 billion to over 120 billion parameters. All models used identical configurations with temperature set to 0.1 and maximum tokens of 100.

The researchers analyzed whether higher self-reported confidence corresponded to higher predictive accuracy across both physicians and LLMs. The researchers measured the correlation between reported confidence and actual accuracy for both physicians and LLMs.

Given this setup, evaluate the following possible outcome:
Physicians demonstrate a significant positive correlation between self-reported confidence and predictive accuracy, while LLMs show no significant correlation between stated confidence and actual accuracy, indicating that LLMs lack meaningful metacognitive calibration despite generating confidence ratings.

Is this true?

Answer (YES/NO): NO